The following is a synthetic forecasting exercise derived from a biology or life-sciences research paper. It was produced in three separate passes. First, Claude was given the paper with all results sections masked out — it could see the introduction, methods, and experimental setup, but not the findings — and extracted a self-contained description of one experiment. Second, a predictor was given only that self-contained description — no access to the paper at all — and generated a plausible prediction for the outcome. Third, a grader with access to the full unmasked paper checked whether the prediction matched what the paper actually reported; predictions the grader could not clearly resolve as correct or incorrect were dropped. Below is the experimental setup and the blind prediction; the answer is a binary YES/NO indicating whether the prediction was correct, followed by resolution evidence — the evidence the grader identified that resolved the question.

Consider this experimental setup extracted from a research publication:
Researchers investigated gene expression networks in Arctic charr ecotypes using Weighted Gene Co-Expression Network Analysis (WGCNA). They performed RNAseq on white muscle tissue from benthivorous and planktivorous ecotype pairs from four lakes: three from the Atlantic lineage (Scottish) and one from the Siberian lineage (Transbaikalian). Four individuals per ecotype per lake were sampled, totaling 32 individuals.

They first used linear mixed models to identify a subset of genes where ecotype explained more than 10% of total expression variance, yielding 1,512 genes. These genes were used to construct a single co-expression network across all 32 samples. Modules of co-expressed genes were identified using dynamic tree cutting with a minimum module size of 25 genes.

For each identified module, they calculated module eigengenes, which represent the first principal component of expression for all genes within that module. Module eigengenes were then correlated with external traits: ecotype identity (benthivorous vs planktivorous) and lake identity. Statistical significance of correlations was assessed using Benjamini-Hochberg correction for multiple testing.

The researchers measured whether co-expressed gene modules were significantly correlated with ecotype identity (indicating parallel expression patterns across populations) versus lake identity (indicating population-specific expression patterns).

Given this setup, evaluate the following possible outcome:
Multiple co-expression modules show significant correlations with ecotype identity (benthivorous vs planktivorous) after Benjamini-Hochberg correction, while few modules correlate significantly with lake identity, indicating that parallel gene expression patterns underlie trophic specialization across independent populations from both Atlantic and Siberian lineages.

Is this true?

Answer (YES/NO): YES